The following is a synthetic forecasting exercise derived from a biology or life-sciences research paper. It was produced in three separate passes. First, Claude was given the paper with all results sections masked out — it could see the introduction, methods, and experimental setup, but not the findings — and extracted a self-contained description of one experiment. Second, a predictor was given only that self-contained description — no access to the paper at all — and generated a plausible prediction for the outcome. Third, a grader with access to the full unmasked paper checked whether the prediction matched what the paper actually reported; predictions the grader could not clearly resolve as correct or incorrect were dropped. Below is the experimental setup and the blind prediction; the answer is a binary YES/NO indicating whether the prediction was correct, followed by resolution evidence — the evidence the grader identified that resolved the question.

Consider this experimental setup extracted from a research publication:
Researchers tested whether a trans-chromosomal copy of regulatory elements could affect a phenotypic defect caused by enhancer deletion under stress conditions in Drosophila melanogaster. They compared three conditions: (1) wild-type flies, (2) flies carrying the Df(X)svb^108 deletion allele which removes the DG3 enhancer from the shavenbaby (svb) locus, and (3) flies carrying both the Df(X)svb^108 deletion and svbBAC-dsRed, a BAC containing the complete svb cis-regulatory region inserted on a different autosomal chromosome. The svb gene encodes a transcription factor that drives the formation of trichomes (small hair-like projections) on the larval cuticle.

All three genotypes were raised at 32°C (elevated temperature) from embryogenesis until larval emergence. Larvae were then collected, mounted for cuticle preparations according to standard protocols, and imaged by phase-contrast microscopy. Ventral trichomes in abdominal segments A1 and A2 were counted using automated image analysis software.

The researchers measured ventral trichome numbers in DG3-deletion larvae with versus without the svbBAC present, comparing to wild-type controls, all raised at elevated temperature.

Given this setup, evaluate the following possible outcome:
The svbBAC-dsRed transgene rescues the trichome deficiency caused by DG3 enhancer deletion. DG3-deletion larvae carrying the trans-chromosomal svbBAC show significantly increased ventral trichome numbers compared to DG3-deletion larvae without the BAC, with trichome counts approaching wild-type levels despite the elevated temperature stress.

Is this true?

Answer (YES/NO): YES